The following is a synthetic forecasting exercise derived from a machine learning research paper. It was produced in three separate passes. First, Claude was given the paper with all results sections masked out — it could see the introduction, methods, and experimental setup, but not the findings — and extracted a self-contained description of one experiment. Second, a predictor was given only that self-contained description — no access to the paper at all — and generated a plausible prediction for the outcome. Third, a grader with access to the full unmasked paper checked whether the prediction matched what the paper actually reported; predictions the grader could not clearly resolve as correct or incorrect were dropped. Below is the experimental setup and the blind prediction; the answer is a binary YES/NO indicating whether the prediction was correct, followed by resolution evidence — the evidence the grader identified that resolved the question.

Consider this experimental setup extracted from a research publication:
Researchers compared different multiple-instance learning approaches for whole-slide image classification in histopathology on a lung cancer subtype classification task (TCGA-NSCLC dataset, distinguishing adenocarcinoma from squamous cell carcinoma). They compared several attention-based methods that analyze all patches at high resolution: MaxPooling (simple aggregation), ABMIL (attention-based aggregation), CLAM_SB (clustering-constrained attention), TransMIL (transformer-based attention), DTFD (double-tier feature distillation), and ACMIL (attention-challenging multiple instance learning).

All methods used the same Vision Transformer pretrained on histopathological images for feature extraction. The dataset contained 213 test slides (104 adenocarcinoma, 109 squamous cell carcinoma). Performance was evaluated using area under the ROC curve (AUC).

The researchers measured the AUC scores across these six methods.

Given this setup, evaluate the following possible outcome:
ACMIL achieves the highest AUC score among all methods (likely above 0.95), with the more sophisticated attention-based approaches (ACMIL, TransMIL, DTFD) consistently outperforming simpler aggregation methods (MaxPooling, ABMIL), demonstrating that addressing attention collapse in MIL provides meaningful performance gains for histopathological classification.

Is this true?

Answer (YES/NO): NO